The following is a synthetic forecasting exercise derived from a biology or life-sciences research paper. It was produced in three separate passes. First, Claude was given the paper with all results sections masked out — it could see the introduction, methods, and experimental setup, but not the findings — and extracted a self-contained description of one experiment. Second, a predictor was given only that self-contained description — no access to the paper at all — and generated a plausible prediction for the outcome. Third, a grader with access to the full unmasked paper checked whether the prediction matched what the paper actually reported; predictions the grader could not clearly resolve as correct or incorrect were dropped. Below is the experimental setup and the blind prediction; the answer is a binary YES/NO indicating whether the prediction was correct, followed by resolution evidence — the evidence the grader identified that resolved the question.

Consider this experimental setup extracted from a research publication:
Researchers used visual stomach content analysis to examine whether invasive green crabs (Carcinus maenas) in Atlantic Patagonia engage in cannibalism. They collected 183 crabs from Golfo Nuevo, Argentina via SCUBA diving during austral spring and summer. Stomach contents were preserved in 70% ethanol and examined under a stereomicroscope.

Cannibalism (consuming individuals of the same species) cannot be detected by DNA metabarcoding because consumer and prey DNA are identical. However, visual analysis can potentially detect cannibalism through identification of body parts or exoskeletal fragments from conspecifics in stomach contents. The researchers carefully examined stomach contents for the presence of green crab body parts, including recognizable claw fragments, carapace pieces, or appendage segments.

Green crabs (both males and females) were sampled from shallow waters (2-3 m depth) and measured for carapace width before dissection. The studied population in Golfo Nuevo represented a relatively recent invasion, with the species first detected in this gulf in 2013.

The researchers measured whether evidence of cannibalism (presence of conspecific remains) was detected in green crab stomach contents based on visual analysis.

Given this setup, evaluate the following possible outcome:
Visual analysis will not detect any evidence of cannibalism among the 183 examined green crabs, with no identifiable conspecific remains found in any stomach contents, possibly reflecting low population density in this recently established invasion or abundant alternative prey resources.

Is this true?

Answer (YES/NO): YES